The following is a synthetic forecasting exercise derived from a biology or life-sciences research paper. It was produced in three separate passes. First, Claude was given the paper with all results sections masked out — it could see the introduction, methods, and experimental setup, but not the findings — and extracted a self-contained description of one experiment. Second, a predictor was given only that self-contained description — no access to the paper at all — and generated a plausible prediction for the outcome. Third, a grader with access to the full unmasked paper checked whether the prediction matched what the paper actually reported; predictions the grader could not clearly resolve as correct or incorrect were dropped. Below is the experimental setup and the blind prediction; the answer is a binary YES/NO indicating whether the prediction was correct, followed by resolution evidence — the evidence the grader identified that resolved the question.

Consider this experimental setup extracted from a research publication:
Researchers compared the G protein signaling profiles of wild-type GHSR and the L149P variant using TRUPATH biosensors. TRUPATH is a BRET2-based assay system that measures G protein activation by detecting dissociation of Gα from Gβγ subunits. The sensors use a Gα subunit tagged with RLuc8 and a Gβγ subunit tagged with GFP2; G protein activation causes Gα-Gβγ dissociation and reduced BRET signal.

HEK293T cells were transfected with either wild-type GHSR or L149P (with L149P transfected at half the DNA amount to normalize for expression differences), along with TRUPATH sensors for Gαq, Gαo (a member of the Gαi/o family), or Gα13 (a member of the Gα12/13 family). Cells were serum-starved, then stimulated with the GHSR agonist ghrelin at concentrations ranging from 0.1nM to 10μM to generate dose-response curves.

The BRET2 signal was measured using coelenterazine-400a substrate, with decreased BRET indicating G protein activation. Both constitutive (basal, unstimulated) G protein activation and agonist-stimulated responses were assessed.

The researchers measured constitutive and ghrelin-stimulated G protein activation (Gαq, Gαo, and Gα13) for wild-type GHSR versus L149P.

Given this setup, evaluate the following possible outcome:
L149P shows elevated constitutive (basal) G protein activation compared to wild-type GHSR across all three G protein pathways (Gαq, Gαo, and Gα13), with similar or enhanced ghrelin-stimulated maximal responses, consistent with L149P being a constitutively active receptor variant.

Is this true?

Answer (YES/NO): NO